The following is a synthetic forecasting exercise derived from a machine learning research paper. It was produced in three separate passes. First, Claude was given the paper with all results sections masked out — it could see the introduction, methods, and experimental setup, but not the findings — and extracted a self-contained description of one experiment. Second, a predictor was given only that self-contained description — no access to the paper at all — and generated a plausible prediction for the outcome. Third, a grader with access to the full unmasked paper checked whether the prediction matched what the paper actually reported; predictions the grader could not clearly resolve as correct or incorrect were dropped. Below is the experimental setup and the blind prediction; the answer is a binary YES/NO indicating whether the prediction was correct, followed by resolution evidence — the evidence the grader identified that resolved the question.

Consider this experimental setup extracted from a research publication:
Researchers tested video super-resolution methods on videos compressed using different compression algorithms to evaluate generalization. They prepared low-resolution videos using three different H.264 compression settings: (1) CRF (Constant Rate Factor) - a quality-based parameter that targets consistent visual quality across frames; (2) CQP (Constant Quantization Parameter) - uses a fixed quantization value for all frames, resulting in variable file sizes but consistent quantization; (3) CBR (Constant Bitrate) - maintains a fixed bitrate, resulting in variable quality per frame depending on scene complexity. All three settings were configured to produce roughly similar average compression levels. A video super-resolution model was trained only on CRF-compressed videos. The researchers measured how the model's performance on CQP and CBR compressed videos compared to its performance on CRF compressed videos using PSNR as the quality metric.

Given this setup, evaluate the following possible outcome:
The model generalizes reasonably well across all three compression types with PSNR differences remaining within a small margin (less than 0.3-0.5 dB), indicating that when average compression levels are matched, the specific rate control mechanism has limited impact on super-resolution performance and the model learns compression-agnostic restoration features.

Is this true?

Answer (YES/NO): NO